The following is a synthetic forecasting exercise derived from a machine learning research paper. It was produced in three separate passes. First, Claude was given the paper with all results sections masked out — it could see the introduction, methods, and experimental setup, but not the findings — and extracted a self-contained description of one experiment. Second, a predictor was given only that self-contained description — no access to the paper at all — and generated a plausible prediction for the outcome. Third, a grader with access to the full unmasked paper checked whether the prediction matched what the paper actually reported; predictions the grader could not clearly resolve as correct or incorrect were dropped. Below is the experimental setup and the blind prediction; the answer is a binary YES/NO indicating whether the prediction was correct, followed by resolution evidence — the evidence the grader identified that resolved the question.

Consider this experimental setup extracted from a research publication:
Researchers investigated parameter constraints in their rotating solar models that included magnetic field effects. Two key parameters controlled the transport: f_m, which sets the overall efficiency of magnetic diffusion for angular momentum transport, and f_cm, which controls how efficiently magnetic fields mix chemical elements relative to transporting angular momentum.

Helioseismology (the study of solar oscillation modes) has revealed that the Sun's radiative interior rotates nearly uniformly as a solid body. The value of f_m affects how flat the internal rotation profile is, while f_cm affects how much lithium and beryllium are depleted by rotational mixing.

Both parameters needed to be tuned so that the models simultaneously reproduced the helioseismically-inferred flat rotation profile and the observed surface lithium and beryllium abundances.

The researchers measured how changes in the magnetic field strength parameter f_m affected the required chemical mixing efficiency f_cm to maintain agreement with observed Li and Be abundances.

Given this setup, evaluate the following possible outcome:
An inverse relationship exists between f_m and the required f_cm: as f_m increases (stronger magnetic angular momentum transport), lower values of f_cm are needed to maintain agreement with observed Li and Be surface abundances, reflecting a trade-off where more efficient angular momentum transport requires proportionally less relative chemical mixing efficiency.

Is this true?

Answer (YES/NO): YES